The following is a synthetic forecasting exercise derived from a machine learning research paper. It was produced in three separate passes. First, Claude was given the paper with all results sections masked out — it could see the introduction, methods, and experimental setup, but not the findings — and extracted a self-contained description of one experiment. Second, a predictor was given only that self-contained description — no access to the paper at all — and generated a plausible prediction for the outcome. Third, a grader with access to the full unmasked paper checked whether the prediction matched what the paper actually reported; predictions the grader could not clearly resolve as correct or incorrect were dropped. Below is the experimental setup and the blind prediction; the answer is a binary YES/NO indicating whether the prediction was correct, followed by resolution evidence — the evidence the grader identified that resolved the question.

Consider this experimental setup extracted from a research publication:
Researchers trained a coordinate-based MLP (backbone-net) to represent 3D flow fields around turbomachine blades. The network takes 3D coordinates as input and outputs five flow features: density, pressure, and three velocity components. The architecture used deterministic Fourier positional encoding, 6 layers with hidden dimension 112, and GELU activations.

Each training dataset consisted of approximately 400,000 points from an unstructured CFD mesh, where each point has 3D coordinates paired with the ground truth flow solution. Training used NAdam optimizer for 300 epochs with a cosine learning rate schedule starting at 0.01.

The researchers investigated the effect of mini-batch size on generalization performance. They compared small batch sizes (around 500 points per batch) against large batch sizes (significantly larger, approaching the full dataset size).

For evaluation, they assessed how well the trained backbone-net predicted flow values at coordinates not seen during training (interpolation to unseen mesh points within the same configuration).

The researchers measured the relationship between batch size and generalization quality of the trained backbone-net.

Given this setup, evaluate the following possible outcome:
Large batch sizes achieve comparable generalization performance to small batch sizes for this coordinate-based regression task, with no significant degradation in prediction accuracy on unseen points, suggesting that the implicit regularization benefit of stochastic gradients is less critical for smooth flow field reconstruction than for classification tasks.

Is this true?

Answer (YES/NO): NO